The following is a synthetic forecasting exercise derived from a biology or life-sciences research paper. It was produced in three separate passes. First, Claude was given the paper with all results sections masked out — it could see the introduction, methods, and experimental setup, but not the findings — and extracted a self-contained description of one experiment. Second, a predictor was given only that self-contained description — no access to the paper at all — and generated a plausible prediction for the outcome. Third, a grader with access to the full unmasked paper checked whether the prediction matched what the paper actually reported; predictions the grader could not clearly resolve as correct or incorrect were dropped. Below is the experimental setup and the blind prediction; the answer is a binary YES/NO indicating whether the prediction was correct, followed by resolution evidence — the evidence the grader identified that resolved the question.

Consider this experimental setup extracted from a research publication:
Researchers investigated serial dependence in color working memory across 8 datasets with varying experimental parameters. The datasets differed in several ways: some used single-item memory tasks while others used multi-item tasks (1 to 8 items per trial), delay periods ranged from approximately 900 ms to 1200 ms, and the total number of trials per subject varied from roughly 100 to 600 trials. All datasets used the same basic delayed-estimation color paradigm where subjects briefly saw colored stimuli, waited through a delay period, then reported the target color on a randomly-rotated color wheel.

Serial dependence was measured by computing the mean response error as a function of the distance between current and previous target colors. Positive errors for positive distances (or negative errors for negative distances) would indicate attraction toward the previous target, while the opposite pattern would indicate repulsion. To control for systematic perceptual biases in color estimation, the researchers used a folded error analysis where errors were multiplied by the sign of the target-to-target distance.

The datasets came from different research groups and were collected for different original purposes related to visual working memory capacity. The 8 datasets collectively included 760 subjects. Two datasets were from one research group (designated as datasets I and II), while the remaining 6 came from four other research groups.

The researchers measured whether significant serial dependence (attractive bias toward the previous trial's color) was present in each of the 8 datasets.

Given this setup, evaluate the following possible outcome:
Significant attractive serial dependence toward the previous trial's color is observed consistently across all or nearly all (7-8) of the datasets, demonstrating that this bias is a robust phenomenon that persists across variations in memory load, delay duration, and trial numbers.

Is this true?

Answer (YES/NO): YES